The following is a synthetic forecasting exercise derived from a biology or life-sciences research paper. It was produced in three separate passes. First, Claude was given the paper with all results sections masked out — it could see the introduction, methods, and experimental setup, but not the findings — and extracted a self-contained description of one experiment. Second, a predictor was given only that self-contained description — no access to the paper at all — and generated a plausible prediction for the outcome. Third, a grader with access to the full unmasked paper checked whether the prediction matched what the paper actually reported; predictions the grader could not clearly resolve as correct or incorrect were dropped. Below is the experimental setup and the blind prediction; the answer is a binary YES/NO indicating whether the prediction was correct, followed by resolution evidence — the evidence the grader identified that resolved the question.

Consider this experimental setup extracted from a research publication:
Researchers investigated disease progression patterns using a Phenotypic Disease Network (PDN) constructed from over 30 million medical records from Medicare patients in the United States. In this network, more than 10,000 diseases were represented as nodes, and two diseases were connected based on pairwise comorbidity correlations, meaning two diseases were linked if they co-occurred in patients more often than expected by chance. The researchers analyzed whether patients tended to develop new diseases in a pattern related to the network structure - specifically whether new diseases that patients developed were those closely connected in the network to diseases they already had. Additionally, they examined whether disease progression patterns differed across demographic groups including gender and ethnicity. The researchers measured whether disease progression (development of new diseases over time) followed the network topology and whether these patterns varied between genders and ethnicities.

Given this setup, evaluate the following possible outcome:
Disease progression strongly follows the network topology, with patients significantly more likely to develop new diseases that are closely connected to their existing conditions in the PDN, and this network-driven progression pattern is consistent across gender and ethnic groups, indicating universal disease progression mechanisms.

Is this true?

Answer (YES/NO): NO